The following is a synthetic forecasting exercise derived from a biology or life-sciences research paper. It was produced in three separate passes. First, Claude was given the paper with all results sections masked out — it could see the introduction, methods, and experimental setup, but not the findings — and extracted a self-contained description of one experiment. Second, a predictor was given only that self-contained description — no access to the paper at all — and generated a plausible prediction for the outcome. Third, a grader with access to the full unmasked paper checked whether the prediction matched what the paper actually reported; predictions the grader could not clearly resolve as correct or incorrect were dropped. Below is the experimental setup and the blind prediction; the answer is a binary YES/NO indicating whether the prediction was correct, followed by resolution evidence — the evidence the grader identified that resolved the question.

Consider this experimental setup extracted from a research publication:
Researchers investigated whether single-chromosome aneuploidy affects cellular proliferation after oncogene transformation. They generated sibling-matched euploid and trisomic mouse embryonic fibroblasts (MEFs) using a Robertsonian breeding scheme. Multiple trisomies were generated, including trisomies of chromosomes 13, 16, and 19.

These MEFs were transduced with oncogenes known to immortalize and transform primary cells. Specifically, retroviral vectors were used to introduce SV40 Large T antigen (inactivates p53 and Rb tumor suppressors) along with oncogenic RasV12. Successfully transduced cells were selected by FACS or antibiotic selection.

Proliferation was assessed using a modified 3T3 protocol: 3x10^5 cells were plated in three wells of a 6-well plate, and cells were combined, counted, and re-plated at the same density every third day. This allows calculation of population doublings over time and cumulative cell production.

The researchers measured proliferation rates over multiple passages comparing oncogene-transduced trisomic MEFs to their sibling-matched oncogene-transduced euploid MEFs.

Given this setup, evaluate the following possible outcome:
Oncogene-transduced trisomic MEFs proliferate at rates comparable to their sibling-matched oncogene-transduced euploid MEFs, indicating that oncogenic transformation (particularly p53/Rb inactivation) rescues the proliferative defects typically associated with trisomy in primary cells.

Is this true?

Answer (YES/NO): NO